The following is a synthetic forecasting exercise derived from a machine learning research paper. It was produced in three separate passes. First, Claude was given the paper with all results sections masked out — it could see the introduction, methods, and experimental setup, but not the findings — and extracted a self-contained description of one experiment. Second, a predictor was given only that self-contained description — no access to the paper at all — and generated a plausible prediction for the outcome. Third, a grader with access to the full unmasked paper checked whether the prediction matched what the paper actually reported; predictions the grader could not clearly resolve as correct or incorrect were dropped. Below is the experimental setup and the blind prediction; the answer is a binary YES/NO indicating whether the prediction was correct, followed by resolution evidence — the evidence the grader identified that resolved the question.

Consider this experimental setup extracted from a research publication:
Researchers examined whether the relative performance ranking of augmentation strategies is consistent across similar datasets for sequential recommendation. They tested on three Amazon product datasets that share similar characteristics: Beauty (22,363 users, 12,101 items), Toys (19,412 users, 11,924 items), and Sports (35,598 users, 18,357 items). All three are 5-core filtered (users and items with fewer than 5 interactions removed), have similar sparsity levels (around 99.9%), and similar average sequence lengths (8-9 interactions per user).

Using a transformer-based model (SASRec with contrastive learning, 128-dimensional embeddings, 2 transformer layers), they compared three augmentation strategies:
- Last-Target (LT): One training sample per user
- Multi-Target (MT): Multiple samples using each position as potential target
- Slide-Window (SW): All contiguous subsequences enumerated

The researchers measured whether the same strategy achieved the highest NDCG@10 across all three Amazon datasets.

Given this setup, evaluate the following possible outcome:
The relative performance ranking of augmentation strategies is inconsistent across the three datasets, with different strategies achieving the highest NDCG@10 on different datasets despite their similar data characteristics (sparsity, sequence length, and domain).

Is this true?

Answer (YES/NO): NO